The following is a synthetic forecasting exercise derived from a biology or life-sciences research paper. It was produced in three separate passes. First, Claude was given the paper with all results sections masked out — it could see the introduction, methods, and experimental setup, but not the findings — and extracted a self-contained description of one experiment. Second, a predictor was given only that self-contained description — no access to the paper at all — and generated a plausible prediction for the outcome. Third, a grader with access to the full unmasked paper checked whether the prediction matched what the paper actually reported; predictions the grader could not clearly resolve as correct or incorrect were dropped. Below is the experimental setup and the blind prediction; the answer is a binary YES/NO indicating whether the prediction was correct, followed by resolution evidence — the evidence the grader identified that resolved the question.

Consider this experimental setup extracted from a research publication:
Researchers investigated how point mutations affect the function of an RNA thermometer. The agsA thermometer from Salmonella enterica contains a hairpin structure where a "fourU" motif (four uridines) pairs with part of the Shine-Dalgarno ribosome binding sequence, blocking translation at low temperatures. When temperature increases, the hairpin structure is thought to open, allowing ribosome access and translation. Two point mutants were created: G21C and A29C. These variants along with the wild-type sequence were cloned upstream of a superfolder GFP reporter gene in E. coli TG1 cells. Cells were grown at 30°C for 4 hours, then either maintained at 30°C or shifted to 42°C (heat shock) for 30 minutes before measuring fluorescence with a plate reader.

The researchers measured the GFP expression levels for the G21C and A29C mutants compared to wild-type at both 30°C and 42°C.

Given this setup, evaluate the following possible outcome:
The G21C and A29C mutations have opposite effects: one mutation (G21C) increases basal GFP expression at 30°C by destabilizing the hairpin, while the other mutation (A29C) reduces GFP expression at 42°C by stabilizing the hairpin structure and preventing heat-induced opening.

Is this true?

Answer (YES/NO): NO